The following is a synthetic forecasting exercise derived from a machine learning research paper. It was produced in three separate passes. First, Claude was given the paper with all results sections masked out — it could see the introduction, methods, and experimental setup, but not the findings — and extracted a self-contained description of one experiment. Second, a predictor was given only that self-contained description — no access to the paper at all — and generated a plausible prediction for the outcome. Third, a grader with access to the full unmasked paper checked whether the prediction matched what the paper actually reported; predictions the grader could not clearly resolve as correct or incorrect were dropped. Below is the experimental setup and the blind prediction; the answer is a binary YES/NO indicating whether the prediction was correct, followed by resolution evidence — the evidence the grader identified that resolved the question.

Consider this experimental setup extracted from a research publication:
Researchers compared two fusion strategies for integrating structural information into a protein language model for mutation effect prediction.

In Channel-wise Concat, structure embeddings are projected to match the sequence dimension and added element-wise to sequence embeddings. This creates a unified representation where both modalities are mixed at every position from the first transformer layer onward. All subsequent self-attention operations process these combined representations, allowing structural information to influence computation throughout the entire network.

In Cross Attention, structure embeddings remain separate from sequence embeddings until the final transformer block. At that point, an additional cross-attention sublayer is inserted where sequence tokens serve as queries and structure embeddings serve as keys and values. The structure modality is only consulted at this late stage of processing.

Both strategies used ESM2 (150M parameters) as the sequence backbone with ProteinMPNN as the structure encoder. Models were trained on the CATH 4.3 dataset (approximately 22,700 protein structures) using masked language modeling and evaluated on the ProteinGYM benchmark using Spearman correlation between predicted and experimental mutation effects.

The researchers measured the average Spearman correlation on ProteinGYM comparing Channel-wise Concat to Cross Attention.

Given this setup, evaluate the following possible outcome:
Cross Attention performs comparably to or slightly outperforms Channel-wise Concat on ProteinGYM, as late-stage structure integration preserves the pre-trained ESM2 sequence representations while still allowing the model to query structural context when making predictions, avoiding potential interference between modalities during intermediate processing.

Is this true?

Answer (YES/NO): YES